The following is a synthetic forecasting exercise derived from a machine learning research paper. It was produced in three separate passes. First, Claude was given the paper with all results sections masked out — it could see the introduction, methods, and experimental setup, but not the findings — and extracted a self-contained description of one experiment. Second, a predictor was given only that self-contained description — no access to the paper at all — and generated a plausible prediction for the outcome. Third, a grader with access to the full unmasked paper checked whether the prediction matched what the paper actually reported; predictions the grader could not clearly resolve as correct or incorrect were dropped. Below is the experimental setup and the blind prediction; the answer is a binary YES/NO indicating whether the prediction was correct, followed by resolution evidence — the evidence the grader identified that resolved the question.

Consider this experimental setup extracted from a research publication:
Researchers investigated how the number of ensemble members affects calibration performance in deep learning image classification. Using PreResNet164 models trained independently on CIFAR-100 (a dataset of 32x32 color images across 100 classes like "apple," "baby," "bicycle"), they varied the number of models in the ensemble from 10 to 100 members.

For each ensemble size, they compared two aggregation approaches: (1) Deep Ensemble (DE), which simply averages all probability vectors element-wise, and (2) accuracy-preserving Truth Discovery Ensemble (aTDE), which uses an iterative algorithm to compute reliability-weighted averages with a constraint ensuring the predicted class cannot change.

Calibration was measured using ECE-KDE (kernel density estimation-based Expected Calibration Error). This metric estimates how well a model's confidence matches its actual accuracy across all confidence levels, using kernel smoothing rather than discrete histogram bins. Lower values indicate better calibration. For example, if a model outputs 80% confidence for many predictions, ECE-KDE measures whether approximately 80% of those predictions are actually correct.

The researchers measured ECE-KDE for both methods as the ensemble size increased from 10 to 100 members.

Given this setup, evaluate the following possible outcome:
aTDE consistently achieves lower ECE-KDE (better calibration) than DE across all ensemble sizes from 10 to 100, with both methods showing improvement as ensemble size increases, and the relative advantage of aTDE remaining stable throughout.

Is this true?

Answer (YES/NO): NO